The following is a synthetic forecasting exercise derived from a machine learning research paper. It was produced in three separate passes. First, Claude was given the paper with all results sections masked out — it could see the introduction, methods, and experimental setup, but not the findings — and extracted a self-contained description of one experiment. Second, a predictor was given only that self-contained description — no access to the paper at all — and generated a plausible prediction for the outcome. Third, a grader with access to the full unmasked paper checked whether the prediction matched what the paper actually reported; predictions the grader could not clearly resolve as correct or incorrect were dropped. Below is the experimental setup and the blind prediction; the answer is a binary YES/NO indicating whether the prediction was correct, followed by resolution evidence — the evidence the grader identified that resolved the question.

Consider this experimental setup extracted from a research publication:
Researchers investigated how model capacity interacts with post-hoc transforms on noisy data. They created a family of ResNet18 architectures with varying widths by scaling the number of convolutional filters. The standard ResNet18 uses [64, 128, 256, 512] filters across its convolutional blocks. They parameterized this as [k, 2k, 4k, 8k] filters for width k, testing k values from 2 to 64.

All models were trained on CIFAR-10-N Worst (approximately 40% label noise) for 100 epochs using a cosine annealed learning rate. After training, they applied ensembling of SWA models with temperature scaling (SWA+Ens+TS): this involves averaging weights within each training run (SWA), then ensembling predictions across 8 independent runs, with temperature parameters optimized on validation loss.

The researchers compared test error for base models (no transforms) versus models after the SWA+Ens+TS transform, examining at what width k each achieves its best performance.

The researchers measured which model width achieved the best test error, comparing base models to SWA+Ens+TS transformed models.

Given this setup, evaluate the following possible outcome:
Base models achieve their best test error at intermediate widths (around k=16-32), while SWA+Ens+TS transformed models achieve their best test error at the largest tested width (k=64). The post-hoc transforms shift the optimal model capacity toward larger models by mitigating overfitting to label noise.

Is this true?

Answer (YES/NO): NO